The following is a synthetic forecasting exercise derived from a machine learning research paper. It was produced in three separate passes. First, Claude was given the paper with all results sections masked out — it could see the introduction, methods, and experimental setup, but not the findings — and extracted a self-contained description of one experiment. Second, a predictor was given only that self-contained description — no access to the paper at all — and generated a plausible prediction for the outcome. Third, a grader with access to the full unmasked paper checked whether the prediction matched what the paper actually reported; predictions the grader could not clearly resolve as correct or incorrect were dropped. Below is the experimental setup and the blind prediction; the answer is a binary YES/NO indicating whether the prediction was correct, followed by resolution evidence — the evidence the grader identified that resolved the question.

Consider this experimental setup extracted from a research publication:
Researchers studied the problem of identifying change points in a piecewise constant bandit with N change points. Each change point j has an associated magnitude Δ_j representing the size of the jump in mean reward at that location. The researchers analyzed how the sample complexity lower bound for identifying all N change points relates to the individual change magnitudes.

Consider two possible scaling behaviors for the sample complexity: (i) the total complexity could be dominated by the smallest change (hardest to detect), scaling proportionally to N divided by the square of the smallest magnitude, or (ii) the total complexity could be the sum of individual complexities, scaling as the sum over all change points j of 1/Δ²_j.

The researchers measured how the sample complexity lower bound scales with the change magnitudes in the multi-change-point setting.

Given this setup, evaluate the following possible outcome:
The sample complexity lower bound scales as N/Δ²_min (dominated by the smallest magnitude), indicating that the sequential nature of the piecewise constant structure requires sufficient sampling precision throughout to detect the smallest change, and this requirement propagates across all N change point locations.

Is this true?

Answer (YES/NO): NO